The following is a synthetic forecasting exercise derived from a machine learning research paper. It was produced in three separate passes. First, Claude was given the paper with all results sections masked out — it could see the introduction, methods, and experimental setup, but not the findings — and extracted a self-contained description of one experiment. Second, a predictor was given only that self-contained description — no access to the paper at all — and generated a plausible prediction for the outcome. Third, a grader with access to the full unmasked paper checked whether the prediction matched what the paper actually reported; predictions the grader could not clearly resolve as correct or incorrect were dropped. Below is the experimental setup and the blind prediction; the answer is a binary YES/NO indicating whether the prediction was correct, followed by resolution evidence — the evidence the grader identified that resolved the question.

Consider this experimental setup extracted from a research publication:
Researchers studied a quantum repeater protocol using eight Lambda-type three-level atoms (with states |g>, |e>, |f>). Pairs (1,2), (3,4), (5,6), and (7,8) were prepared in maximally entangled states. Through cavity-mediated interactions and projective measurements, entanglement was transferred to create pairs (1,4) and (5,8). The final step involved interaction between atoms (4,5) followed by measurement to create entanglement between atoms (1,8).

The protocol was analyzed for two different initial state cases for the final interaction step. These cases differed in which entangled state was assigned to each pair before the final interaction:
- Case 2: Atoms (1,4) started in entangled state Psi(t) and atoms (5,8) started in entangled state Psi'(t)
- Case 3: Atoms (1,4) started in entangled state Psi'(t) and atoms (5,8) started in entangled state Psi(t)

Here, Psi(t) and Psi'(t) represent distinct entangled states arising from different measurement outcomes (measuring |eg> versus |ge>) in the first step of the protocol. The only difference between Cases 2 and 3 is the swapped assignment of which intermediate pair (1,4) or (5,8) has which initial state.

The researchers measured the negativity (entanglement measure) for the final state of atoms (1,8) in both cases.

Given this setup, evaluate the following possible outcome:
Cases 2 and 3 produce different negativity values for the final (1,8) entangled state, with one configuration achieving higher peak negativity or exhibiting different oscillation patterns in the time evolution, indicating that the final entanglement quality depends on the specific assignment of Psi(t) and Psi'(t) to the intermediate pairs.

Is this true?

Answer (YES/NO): NO